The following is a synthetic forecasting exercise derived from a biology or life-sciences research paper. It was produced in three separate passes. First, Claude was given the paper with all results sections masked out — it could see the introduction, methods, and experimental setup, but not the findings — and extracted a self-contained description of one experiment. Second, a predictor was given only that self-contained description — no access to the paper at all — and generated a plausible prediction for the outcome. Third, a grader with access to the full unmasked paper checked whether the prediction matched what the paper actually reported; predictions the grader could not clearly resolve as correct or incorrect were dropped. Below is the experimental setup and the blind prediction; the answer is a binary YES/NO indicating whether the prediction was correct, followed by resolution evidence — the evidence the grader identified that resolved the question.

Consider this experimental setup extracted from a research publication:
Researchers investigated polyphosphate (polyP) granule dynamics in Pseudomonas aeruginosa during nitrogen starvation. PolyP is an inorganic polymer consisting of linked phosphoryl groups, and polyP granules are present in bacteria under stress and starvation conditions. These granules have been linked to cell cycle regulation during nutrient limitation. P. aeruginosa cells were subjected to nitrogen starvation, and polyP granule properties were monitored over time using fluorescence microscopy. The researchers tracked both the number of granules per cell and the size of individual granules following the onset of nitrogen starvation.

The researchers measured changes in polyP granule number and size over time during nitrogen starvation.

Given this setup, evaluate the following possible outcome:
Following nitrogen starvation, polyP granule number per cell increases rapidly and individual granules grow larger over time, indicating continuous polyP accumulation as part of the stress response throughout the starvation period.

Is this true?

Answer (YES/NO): NO